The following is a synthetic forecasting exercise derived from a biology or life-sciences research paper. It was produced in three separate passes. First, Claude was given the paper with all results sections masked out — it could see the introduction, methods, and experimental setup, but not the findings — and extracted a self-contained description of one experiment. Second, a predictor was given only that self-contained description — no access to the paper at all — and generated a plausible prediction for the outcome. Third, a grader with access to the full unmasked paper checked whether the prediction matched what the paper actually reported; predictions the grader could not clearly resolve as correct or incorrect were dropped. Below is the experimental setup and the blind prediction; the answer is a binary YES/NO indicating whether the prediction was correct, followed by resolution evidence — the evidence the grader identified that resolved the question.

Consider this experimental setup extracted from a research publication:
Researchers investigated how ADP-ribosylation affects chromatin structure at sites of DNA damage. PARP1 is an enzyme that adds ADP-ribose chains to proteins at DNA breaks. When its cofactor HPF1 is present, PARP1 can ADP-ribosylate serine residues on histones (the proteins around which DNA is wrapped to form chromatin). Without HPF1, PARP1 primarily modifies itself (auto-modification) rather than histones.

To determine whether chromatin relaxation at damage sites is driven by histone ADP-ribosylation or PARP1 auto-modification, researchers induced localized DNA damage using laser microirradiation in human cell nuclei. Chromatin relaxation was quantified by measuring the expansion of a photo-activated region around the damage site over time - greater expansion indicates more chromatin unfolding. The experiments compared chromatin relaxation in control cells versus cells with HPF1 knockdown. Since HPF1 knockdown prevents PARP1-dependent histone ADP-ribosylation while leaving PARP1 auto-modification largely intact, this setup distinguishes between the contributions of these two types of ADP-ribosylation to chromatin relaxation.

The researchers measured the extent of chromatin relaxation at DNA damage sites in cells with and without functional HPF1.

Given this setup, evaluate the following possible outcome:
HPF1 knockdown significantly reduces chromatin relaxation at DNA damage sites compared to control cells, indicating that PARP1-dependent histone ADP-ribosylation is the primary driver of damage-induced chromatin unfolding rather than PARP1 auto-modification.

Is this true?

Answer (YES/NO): YES